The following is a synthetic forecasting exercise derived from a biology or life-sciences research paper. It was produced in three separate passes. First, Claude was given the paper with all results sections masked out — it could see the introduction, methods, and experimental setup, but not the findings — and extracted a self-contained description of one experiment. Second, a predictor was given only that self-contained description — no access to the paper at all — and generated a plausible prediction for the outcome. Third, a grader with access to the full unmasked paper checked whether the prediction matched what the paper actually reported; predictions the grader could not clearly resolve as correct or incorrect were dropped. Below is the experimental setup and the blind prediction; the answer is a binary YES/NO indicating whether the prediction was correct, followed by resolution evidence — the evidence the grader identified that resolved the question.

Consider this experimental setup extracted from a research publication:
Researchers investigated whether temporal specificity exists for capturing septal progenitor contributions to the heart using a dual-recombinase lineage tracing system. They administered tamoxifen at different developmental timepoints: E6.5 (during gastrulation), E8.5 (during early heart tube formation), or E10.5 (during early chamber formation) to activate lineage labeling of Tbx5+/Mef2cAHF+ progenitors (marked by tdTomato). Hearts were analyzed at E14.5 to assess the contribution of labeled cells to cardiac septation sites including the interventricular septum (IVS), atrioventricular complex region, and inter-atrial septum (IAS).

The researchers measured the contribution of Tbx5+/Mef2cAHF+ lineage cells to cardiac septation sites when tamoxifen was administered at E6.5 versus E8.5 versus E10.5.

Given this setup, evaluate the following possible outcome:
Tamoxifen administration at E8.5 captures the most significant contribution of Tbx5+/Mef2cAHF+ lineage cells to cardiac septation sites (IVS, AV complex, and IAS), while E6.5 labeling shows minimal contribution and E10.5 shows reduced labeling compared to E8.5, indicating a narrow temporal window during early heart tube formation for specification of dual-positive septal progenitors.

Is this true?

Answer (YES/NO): NO